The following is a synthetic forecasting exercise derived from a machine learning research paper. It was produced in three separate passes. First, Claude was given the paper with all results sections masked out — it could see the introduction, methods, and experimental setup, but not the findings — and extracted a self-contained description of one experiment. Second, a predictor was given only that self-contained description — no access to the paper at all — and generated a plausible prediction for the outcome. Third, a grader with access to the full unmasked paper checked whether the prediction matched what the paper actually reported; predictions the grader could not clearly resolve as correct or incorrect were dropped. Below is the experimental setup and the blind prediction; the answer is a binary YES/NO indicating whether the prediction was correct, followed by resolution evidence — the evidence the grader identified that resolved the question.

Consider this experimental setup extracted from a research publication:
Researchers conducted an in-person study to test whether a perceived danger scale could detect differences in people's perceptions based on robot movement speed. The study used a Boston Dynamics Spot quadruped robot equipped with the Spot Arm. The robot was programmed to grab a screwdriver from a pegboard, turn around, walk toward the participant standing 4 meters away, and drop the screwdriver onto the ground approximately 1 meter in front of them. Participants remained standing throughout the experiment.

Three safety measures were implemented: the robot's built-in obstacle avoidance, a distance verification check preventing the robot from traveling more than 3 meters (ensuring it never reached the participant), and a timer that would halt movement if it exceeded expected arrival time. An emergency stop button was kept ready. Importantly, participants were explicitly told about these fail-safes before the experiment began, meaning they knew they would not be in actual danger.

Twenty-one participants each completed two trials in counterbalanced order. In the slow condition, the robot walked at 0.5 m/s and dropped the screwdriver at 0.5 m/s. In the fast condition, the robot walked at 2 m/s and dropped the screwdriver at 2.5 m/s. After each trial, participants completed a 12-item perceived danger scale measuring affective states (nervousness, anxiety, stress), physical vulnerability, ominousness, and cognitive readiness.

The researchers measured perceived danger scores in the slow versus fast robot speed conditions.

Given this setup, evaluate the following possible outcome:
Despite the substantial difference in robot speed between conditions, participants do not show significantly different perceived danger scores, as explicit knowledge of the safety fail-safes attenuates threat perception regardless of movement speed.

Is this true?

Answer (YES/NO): NO